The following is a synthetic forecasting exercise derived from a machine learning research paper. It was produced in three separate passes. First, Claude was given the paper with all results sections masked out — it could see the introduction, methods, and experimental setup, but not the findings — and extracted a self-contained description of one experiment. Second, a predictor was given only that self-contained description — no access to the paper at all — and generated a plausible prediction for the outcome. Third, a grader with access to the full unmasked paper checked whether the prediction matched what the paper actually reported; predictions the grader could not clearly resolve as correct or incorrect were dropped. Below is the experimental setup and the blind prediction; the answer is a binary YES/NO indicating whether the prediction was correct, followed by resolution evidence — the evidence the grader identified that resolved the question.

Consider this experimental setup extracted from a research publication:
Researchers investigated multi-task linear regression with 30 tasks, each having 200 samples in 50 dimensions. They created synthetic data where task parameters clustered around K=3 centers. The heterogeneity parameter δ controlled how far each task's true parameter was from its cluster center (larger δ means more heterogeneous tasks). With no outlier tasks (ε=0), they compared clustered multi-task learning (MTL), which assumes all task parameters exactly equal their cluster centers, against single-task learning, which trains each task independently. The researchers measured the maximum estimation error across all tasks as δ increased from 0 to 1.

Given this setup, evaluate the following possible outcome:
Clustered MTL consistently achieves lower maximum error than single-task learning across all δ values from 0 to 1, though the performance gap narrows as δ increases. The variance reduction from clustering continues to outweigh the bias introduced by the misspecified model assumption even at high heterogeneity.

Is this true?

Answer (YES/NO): NO